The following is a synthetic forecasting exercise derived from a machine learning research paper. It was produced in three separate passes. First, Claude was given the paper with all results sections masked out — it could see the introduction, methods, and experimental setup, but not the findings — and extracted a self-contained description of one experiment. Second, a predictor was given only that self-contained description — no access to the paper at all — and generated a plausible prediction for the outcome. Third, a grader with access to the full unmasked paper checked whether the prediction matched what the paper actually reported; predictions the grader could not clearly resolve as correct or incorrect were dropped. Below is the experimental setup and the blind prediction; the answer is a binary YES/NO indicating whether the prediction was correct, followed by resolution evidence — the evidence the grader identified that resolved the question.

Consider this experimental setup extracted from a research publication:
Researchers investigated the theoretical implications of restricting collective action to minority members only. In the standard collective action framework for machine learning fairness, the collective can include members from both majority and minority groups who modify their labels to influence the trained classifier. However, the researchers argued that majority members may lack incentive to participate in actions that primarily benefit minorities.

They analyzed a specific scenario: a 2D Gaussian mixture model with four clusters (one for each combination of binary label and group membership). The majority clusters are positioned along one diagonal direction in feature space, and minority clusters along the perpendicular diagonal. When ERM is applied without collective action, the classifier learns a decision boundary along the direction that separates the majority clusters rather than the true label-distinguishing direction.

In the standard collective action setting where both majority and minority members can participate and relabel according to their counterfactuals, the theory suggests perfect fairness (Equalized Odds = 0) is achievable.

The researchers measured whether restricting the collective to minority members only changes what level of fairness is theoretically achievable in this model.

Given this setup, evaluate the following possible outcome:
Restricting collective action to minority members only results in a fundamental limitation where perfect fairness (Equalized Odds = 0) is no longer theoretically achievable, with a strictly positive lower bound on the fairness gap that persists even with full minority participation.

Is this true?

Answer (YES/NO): YES